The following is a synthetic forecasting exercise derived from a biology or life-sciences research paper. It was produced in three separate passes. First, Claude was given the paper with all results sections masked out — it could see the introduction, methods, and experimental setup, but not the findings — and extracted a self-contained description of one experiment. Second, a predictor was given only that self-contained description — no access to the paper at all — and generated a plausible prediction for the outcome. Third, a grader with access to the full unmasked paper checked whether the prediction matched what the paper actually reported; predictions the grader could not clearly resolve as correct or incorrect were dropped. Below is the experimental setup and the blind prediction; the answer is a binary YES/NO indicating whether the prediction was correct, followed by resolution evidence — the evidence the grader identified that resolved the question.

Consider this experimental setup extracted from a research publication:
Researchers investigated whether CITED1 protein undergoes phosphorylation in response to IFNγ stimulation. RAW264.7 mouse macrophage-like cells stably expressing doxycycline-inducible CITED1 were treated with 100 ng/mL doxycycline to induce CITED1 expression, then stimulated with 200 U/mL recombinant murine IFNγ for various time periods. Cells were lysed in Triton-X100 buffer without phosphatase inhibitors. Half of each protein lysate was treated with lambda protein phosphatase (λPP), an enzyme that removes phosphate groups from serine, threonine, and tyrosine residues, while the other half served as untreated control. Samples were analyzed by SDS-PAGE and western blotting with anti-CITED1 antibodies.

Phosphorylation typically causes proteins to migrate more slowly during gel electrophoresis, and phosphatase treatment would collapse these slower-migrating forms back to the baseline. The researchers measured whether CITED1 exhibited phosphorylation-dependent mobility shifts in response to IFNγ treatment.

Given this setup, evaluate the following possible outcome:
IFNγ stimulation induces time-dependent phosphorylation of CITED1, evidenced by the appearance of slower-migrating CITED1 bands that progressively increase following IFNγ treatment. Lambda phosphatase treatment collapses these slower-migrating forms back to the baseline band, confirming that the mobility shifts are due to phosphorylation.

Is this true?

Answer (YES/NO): NO